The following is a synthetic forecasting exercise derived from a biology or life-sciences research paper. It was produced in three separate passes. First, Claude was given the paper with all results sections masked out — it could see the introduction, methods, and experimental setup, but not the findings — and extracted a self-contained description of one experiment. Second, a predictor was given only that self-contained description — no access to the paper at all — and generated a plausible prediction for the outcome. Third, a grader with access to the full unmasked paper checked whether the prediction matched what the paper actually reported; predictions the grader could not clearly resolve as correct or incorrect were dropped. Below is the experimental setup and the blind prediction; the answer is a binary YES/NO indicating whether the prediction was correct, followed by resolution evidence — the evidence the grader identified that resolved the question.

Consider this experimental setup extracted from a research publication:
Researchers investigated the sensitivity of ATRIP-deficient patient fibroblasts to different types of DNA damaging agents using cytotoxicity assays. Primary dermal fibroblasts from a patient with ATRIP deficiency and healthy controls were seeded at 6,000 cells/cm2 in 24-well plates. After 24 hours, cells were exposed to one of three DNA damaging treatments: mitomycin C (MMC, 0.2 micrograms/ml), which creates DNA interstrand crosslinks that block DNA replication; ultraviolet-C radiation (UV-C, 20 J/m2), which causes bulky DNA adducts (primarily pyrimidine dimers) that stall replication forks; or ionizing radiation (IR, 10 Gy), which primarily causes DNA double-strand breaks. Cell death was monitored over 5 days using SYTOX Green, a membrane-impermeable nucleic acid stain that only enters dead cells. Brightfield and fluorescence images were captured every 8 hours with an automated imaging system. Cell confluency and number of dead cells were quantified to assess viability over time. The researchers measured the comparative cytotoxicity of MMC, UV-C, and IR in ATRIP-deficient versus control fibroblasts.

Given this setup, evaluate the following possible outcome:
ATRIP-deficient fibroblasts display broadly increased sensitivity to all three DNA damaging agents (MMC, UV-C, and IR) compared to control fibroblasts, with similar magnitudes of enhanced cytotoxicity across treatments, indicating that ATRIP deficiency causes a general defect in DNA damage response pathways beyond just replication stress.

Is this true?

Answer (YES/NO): NO